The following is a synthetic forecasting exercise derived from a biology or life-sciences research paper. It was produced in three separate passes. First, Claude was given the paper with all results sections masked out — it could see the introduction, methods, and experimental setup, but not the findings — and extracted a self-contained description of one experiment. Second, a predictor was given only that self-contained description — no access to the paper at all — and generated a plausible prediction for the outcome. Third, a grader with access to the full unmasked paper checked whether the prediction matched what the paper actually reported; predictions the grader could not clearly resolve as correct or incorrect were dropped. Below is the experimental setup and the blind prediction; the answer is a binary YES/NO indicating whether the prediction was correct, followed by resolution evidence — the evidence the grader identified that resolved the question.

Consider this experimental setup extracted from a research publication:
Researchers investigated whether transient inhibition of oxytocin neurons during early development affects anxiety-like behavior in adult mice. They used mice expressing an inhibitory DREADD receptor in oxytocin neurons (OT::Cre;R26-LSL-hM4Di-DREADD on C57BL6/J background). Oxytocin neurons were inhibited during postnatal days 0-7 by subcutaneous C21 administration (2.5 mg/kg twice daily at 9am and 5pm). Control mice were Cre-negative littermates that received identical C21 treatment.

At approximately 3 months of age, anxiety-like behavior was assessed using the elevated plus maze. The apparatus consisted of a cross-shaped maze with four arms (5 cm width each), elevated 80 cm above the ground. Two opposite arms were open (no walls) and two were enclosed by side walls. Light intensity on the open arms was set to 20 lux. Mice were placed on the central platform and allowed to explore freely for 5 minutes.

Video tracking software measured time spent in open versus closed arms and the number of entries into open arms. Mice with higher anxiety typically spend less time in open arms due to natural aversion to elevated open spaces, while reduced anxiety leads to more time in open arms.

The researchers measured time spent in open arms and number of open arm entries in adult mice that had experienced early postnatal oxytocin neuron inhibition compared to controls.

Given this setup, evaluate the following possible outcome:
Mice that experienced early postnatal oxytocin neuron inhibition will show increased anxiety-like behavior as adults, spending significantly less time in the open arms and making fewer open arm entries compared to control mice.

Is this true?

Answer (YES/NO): NO